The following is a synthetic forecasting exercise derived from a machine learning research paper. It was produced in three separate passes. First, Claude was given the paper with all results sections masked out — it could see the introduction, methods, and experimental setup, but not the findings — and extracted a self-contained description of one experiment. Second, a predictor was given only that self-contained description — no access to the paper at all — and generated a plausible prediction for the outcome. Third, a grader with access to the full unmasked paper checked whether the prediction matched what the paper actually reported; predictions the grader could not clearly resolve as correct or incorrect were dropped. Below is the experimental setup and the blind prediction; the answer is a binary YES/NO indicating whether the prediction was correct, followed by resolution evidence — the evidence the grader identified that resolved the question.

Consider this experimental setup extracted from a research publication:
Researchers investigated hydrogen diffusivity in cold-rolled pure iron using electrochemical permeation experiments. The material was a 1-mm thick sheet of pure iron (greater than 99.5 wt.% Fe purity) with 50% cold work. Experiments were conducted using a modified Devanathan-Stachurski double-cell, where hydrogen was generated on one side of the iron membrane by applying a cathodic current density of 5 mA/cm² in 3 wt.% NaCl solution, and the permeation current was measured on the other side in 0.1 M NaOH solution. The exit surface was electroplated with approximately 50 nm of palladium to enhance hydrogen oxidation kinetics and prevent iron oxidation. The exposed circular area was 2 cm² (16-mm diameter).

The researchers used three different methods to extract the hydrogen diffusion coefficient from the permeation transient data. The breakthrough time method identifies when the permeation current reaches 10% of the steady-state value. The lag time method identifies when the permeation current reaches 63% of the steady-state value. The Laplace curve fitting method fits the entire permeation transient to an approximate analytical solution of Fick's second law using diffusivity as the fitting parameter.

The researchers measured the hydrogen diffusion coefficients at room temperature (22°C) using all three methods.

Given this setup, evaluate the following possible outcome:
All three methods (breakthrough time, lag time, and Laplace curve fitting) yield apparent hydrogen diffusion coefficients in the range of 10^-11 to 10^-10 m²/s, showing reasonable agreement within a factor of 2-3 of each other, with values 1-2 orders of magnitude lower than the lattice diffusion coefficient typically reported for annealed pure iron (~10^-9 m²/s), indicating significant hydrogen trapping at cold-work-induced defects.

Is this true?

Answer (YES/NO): YES